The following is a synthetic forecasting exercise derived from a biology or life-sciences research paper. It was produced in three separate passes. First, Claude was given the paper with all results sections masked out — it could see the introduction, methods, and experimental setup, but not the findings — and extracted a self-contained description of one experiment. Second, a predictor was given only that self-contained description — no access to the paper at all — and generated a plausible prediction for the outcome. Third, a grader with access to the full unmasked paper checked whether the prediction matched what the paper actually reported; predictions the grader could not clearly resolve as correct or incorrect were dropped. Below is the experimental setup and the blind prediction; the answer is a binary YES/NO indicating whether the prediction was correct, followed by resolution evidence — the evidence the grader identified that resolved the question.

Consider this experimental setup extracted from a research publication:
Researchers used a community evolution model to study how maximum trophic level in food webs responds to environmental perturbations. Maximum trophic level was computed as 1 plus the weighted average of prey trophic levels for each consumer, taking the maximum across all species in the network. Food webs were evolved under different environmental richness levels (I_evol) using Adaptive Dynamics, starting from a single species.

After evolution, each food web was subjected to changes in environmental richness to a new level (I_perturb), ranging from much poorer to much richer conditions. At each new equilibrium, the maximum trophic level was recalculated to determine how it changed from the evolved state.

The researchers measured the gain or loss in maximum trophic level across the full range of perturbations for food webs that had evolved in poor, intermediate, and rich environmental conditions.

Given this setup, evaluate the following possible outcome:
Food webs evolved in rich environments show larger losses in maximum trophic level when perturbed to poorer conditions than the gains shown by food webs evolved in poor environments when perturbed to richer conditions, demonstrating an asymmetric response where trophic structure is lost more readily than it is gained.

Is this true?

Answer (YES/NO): NO